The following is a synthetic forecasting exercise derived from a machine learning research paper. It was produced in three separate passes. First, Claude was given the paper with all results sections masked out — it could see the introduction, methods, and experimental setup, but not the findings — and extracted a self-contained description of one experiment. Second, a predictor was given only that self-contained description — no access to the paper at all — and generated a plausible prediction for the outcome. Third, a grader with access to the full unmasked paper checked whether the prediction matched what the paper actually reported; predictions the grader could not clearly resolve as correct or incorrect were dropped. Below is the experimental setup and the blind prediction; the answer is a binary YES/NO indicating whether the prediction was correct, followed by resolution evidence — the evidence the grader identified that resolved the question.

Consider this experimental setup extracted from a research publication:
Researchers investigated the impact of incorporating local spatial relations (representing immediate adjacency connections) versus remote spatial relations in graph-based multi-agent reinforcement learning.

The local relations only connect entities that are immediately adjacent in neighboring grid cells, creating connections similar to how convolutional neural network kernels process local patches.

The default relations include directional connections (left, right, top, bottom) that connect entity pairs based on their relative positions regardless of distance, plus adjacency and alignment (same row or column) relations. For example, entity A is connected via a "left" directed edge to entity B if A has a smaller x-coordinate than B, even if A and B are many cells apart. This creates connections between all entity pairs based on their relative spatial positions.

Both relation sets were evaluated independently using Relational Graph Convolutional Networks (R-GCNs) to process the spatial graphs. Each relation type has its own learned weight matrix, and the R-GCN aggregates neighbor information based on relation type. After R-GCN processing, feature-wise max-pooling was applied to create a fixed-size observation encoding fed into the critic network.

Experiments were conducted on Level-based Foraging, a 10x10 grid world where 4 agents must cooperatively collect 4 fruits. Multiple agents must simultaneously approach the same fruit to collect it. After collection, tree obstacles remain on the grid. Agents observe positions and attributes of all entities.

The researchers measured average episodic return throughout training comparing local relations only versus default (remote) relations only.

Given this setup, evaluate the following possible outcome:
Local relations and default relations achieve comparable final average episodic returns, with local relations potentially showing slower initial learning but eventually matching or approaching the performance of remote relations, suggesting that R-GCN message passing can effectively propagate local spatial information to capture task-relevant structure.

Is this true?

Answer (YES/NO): NO